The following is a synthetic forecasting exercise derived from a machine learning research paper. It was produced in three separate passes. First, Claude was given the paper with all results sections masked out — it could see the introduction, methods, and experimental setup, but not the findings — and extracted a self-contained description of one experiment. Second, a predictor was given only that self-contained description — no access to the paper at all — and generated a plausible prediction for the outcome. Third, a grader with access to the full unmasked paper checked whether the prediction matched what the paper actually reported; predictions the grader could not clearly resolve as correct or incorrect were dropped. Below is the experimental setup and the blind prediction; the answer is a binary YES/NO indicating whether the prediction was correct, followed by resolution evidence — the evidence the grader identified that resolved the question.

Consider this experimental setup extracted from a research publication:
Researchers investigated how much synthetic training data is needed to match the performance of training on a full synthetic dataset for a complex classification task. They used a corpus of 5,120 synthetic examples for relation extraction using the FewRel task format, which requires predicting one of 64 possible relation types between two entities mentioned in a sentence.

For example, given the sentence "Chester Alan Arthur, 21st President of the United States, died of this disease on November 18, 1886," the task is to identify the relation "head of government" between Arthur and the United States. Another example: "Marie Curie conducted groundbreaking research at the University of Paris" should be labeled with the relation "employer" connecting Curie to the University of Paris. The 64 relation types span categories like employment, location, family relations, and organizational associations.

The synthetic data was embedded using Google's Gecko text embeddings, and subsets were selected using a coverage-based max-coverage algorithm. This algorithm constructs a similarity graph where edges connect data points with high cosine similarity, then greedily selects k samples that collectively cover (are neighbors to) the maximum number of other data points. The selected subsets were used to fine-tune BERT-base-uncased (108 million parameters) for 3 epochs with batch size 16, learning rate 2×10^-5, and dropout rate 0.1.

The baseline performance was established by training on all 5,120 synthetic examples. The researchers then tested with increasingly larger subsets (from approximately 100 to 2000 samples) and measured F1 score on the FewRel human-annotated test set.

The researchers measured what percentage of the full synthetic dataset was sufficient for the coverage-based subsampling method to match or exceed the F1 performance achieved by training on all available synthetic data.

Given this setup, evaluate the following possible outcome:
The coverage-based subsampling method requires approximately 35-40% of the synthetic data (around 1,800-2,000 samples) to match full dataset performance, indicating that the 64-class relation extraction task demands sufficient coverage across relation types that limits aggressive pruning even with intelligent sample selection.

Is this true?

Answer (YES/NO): NO